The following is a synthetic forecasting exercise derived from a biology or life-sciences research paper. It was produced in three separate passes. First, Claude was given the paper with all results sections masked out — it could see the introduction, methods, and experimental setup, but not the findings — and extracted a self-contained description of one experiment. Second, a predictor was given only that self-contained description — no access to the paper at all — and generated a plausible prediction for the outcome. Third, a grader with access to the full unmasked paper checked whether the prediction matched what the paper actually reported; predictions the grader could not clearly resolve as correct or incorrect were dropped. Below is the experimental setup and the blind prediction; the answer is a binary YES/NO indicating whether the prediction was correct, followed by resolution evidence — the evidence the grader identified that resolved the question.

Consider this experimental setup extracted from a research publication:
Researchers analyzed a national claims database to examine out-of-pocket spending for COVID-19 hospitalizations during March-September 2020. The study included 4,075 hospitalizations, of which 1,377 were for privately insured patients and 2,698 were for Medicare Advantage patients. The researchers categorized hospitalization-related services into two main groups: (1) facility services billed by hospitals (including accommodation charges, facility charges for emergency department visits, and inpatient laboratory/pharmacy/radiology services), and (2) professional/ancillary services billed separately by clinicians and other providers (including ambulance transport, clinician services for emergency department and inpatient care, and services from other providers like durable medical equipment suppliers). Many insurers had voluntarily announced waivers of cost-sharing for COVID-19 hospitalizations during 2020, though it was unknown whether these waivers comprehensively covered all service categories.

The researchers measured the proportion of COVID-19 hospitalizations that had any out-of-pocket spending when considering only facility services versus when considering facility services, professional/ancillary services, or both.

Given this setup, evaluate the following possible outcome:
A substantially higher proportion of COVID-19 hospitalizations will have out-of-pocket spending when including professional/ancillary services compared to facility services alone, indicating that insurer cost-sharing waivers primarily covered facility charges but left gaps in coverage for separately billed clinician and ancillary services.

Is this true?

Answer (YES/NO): YES